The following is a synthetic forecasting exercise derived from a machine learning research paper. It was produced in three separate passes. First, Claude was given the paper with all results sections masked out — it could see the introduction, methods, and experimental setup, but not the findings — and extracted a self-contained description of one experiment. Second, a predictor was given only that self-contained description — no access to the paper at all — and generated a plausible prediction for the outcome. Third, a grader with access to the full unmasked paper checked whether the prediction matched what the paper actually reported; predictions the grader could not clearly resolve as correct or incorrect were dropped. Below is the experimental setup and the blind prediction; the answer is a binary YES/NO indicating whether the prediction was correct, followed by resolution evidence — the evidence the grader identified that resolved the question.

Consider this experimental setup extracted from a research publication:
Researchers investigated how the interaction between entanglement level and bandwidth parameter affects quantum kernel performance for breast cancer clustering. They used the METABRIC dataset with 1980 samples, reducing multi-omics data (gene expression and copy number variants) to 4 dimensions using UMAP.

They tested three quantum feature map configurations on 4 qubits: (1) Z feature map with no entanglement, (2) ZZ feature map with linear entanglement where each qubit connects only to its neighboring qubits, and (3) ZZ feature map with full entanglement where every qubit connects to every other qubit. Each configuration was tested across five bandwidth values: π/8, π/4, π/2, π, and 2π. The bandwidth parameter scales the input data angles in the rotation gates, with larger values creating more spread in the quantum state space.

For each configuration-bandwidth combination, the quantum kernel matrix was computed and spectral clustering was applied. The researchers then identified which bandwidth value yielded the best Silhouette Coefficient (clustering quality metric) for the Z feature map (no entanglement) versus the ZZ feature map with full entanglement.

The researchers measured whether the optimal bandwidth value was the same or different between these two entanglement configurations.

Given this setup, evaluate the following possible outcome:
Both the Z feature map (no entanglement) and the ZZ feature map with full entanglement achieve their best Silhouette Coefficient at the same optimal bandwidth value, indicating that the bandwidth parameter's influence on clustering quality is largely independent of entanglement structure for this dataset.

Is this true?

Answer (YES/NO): NO